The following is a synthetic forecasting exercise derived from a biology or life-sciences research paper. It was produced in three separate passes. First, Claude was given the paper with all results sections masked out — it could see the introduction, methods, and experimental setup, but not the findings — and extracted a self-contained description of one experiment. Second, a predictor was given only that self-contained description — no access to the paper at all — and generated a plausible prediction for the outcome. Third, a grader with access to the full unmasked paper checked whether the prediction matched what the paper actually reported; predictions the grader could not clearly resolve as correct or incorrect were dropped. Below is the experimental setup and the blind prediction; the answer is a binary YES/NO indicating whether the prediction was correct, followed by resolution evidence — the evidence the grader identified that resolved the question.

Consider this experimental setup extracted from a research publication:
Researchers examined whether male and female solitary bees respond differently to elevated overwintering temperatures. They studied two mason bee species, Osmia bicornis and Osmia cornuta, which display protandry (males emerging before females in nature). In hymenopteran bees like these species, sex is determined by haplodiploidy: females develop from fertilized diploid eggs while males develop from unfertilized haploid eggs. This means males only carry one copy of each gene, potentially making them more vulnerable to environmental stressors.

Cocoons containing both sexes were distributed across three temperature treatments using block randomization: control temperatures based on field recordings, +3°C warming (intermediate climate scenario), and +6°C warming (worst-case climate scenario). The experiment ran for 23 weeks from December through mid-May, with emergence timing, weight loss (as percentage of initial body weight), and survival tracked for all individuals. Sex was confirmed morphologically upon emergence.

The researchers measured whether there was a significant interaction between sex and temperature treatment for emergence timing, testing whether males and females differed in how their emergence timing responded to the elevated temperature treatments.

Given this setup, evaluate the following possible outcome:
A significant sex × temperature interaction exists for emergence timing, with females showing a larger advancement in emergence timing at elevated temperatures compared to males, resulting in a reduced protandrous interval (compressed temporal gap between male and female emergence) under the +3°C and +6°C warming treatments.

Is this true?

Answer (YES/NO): NO